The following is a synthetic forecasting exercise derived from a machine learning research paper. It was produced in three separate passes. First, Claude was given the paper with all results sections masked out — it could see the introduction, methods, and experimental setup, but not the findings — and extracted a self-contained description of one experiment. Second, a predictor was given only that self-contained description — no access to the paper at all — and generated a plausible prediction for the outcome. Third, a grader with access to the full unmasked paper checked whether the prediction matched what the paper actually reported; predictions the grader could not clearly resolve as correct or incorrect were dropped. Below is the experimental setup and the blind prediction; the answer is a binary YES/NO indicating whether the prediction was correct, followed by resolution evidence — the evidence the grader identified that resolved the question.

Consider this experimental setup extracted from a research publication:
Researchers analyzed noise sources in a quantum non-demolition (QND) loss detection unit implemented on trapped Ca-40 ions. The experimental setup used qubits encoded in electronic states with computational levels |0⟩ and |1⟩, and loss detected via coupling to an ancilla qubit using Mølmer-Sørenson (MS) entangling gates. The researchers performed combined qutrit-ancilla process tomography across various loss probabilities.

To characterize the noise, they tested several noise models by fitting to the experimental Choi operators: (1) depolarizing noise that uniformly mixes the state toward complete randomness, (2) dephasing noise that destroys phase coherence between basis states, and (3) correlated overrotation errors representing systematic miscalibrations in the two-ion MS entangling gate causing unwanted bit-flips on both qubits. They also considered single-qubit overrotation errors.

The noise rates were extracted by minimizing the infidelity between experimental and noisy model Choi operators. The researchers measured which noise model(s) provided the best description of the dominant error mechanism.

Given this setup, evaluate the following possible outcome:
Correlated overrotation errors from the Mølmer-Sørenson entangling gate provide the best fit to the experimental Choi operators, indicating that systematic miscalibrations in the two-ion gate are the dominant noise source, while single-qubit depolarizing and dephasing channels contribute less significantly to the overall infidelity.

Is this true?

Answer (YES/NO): YES